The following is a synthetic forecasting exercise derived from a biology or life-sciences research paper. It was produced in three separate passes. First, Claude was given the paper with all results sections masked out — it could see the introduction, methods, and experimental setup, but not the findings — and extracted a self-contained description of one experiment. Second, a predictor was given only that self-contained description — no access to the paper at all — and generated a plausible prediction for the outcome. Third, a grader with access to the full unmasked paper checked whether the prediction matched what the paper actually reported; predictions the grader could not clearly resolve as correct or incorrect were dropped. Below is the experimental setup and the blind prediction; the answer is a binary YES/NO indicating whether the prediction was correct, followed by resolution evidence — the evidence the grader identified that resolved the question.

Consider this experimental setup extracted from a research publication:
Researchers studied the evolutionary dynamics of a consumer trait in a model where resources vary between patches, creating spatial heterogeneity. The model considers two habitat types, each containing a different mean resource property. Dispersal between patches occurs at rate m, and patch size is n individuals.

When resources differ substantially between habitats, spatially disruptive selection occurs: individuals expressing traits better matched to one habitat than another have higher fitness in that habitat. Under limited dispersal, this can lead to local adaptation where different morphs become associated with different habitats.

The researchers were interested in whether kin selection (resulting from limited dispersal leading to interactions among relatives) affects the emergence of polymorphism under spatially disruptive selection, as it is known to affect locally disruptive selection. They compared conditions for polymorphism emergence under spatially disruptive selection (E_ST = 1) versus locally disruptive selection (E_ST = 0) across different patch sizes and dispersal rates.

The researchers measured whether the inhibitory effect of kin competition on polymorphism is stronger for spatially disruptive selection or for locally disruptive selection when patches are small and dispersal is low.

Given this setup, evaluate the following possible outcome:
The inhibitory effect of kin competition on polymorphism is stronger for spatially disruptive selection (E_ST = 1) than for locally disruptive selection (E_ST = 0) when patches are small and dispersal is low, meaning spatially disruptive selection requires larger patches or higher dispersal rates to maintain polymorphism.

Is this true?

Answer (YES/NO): NO